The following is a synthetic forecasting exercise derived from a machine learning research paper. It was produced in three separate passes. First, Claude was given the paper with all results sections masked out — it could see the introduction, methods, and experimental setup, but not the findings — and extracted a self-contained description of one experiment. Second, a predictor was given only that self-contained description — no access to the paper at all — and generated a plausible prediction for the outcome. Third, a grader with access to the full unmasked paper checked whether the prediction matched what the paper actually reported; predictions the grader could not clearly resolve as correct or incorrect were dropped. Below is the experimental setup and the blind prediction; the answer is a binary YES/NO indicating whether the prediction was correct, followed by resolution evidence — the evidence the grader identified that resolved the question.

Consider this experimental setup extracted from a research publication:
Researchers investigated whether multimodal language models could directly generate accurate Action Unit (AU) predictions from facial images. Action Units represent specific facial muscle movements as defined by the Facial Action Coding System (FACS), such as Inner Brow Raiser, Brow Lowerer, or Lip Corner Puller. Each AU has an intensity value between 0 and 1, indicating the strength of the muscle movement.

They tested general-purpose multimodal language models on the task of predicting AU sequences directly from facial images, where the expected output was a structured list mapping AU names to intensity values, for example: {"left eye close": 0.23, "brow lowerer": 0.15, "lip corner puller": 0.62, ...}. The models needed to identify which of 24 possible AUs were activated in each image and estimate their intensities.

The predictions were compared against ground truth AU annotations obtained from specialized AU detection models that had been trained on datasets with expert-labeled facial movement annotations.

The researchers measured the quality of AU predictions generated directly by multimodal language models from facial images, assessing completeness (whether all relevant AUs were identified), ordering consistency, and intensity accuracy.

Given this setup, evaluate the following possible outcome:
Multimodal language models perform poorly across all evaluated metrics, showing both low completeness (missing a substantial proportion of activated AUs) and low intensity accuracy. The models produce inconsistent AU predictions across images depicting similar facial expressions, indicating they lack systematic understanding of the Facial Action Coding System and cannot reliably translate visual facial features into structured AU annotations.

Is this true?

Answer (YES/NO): NO